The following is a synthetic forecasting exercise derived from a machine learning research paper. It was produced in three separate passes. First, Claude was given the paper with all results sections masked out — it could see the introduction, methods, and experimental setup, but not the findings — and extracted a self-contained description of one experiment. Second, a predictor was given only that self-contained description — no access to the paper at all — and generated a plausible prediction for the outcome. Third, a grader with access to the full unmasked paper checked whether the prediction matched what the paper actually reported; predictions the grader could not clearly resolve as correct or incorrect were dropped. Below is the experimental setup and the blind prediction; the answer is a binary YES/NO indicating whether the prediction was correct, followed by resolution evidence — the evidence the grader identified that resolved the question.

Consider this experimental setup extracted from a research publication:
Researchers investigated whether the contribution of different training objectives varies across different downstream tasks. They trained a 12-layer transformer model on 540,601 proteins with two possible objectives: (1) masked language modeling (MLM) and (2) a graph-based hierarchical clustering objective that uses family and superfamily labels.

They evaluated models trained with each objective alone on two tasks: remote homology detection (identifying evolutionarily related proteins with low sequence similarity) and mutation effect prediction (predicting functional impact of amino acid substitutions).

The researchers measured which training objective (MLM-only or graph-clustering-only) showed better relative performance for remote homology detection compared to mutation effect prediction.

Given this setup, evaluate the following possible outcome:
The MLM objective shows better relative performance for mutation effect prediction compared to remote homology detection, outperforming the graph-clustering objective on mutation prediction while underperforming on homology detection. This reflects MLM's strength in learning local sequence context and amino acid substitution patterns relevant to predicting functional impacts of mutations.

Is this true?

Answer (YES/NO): YES